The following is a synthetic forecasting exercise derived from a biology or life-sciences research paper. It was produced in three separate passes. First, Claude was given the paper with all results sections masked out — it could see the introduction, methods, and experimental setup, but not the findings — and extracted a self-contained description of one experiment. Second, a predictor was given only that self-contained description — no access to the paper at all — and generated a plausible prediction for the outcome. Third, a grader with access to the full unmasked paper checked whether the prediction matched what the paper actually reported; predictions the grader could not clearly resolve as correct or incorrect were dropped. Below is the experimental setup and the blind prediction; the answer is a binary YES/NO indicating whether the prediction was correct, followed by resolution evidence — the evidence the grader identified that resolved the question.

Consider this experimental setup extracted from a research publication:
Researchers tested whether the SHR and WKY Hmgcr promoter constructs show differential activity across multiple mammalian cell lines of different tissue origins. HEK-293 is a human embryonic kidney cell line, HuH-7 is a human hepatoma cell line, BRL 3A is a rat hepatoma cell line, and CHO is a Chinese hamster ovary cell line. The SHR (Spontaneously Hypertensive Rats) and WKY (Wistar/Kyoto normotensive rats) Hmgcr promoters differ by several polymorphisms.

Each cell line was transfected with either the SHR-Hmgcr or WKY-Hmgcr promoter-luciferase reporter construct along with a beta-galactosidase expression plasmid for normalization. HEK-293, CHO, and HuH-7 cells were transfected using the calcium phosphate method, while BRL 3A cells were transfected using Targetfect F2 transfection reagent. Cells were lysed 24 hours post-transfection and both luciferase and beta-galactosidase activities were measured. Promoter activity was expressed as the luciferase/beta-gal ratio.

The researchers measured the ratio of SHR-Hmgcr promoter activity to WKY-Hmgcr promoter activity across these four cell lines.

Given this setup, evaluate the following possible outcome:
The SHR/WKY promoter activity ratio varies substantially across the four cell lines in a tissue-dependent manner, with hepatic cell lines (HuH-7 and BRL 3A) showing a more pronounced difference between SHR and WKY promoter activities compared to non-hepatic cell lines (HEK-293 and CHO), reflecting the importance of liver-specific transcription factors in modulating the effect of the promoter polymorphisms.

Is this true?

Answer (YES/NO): NO